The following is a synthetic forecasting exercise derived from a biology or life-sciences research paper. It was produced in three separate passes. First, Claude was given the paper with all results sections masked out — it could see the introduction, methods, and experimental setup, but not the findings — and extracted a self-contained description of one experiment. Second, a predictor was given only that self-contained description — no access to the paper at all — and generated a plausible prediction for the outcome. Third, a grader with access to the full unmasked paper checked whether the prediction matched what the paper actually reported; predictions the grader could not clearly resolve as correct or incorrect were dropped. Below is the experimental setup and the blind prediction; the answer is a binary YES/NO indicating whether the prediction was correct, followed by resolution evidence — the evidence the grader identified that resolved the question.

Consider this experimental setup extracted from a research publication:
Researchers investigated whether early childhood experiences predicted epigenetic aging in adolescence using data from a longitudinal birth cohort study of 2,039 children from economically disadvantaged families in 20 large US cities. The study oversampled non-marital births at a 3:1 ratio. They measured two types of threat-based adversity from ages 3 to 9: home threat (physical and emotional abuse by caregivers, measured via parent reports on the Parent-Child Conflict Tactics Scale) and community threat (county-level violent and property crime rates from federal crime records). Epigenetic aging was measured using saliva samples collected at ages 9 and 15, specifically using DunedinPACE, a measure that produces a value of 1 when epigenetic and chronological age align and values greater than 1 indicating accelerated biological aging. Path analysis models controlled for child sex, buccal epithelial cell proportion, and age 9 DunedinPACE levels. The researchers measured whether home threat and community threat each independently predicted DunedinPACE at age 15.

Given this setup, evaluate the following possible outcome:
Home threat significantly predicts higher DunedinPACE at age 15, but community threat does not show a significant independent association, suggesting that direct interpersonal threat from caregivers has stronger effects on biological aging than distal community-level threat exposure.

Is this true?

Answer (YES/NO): NO